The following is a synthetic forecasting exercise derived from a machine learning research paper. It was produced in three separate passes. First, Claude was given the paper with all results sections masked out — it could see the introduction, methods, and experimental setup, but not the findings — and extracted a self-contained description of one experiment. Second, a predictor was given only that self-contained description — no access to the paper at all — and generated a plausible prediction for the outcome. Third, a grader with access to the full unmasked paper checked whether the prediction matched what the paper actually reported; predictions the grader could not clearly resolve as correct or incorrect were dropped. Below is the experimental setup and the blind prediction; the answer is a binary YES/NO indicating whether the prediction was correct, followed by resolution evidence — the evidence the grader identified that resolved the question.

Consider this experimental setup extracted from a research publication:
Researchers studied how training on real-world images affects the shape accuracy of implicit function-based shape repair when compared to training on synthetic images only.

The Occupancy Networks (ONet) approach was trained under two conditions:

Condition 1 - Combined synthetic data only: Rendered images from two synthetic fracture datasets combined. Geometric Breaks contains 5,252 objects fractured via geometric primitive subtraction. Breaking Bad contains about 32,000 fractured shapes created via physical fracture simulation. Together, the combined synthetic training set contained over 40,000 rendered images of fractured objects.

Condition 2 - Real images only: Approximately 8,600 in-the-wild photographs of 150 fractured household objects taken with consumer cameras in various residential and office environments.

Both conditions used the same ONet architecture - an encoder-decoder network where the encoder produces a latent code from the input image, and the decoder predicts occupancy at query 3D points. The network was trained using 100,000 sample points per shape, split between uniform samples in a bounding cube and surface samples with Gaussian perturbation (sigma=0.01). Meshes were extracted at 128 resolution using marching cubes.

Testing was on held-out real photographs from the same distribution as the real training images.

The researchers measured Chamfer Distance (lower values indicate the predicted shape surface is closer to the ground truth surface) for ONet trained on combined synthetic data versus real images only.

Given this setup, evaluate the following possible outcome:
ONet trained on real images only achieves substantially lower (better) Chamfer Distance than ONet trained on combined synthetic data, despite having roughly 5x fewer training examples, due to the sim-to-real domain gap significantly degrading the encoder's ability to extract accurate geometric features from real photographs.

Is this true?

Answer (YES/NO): YES